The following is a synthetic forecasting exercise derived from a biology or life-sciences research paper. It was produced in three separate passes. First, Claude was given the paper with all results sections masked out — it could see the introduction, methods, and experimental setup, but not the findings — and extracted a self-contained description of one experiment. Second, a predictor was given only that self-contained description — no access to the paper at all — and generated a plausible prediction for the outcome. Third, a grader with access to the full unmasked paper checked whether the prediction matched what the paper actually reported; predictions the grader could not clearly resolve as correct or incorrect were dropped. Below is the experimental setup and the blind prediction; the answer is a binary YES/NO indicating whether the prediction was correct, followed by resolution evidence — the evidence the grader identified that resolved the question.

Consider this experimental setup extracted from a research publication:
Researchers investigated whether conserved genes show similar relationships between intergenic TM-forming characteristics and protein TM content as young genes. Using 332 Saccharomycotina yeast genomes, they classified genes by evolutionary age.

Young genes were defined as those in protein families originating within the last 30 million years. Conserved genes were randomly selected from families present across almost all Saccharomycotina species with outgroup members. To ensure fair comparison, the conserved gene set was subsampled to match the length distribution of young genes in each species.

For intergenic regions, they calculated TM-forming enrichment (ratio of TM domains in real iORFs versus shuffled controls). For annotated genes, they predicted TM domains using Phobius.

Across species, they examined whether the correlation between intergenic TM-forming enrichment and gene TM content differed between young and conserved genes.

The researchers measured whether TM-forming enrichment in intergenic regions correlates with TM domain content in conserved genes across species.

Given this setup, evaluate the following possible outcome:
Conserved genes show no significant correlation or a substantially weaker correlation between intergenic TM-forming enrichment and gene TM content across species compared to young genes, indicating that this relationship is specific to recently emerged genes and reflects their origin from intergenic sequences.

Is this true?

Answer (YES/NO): YES